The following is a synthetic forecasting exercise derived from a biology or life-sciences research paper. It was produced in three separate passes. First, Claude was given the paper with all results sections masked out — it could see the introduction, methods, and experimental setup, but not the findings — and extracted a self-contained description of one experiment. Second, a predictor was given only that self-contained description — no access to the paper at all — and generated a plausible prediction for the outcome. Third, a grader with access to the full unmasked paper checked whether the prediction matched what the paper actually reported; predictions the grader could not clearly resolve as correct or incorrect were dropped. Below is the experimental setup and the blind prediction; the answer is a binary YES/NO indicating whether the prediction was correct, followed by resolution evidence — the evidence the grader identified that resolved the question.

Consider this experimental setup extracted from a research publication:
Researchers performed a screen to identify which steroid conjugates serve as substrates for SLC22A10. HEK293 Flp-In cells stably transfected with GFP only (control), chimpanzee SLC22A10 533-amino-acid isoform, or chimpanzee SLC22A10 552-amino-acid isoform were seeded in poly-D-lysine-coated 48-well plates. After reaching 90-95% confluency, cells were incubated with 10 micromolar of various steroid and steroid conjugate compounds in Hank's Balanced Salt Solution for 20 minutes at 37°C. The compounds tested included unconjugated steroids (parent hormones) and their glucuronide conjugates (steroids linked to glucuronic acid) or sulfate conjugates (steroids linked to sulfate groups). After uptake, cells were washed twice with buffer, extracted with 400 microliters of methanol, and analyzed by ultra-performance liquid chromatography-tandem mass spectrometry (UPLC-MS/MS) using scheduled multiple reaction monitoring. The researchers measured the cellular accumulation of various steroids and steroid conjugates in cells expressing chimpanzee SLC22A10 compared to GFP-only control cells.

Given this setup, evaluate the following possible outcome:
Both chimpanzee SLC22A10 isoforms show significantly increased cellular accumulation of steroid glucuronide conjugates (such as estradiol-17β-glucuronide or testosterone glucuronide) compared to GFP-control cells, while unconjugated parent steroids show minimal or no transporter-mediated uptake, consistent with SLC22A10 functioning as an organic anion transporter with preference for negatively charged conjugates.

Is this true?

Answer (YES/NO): YES